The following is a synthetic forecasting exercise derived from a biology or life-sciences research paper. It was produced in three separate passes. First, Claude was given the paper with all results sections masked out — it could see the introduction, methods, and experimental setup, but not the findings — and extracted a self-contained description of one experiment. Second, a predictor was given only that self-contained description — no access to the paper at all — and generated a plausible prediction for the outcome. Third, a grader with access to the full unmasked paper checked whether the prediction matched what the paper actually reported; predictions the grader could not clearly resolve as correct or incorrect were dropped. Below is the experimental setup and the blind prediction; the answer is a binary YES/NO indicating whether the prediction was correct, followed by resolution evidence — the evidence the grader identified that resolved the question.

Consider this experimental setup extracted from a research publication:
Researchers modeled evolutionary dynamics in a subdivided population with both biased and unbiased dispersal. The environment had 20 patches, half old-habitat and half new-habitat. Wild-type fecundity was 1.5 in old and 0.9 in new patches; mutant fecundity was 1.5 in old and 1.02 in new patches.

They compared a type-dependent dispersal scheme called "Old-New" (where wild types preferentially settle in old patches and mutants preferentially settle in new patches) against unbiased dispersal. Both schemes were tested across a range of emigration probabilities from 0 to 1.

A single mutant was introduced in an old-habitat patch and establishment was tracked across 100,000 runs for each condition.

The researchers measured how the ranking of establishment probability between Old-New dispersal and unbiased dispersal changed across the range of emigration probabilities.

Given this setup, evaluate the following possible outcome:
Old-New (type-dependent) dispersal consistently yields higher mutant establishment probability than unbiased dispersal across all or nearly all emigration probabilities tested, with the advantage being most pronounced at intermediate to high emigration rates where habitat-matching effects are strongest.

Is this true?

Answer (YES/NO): NO